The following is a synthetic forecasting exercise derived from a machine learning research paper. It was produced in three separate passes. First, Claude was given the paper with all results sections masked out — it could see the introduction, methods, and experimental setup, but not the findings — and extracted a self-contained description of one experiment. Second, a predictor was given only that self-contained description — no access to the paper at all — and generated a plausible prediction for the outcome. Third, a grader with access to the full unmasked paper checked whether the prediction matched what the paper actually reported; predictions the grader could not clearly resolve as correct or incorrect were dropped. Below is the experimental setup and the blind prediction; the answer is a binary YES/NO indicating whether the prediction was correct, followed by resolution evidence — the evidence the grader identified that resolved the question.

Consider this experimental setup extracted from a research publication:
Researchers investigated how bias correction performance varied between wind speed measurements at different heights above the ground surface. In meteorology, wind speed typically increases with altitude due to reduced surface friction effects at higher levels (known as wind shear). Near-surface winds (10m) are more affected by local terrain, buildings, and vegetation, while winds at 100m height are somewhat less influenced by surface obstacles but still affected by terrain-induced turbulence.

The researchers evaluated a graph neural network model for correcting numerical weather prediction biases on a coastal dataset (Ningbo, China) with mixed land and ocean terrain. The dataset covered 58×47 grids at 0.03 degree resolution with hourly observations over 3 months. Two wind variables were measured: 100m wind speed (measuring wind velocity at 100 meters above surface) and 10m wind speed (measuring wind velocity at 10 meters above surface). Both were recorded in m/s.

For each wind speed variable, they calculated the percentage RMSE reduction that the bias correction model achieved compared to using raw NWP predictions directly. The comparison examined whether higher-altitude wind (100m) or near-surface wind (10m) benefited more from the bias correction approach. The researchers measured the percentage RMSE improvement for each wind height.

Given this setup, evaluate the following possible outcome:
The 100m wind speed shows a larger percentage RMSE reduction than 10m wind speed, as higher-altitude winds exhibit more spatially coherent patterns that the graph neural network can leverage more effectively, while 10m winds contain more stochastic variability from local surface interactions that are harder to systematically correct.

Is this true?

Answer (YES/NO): YES